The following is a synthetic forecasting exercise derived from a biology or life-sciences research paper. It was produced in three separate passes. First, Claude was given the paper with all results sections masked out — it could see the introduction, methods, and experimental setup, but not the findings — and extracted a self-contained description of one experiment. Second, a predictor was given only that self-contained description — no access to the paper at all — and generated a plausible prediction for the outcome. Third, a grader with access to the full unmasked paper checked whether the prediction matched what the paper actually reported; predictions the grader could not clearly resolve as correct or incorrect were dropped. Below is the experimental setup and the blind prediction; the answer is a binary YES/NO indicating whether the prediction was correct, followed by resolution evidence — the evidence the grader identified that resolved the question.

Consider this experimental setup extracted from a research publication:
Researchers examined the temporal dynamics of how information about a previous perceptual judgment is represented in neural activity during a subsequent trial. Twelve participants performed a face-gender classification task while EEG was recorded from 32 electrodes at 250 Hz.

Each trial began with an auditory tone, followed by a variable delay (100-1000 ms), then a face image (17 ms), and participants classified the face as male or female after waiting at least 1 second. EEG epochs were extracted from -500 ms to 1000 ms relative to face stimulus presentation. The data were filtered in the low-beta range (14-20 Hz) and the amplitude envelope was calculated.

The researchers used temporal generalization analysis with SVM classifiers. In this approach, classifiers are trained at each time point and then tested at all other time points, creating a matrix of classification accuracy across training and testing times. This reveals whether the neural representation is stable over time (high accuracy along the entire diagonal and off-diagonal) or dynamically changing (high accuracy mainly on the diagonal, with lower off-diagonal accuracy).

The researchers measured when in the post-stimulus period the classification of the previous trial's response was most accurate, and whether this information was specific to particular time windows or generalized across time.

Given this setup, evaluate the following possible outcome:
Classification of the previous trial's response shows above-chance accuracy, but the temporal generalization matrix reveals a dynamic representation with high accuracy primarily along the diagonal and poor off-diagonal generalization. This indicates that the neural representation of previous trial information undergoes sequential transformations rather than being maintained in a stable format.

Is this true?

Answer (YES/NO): NO